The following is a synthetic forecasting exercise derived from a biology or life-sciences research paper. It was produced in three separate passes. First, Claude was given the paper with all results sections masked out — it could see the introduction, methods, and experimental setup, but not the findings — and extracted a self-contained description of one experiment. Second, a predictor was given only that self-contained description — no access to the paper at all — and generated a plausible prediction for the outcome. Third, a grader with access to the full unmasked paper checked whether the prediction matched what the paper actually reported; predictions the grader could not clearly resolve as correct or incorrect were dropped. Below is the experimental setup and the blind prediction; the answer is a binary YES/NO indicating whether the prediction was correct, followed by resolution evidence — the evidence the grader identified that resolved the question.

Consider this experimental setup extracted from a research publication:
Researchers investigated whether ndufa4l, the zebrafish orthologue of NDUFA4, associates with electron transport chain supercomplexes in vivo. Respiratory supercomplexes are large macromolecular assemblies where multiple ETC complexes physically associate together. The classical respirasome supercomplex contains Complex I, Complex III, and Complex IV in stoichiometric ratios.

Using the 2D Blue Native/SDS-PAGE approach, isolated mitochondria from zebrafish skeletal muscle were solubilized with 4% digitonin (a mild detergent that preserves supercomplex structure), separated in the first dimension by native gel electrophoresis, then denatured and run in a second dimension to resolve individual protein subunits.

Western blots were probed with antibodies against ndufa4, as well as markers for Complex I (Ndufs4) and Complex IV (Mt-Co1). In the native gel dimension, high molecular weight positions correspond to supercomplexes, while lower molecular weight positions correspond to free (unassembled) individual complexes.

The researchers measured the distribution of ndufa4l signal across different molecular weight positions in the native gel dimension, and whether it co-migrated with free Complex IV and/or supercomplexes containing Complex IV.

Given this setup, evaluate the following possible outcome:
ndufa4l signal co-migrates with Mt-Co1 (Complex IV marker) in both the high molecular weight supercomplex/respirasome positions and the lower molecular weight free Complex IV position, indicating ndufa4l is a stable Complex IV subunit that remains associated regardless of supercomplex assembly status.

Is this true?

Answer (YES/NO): YES